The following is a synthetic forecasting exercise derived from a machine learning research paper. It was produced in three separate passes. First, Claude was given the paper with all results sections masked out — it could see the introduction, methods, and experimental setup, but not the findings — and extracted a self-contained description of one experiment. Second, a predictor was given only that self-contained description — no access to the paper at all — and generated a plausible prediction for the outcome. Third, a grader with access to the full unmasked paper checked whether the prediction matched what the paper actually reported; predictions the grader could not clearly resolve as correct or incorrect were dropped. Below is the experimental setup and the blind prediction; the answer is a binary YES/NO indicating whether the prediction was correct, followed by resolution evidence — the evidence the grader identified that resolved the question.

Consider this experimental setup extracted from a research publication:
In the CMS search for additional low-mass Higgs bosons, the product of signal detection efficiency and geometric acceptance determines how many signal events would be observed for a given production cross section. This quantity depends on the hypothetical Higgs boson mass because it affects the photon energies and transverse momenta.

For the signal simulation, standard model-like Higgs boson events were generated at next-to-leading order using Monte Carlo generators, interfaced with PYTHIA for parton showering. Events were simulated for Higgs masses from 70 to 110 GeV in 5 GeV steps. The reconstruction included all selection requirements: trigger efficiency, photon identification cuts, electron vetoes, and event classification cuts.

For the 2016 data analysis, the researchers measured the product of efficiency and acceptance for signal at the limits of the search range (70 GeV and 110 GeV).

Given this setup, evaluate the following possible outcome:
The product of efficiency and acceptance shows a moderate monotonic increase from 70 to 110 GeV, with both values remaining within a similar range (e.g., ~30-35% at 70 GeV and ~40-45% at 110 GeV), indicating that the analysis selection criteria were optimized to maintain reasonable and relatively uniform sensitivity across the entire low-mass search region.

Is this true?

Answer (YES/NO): NO